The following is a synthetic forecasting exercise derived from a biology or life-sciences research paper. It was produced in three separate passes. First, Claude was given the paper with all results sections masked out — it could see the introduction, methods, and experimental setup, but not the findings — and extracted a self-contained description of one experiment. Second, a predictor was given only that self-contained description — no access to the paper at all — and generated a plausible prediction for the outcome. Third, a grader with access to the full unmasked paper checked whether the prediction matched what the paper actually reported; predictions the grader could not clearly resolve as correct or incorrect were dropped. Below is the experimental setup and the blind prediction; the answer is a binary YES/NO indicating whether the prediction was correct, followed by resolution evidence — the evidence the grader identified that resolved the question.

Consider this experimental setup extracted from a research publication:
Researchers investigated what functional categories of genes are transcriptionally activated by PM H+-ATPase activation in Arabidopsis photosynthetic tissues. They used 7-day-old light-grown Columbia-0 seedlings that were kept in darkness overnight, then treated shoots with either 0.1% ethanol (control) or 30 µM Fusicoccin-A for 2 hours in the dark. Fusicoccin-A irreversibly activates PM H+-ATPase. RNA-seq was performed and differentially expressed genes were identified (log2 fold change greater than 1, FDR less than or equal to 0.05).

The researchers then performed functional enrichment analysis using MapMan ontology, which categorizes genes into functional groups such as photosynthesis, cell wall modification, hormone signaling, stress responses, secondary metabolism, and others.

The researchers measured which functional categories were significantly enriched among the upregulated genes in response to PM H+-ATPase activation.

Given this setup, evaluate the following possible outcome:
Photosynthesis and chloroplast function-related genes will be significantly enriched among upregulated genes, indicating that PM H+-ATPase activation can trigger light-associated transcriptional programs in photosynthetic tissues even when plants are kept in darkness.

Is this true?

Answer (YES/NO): NO